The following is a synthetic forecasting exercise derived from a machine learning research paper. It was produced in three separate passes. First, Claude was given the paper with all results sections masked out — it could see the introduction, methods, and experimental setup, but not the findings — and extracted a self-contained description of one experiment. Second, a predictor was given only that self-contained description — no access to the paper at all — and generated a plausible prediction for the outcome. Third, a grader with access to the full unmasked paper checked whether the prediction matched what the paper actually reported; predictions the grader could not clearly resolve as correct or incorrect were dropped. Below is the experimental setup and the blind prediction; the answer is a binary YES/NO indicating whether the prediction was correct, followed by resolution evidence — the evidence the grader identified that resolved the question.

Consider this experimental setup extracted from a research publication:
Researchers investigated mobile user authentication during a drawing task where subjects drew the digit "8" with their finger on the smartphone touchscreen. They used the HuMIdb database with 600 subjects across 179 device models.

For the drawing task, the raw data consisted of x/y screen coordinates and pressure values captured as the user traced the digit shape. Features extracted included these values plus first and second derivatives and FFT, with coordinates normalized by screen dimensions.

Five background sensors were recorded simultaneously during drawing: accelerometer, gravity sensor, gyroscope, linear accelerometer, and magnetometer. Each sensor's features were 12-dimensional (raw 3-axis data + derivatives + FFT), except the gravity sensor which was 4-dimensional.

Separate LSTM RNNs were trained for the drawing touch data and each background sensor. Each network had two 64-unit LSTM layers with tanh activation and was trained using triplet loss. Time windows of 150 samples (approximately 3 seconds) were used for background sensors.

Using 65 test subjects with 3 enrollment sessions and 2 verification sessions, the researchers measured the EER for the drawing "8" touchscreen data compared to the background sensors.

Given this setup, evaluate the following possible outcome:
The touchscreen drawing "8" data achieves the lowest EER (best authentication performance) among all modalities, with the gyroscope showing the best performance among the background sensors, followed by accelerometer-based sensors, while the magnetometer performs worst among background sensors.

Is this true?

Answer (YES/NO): NO